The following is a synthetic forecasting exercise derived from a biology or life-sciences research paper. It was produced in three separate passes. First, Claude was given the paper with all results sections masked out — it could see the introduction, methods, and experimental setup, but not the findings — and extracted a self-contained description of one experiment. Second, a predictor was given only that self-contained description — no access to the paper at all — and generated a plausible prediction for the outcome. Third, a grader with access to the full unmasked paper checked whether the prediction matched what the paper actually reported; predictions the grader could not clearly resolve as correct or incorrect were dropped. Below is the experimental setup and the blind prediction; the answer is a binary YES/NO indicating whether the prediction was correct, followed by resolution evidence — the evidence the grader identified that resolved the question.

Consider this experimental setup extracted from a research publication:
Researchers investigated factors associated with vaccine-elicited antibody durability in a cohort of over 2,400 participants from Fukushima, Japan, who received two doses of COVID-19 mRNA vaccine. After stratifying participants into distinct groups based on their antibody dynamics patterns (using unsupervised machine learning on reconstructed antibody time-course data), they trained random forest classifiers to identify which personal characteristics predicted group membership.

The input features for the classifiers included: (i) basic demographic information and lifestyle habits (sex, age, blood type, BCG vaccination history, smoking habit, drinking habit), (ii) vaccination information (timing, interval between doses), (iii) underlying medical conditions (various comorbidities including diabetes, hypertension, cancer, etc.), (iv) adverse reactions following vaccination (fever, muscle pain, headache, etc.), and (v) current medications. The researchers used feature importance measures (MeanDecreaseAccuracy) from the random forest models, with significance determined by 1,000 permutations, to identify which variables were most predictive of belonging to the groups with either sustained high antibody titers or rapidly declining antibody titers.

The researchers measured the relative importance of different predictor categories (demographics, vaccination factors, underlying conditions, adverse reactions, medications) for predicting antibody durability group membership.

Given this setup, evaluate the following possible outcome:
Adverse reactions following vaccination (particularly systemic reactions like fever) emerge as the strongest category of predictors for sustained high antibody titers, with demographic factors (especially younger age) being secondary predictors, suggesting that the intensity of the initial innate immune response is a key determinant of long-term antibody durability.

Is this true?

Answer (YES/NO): NO